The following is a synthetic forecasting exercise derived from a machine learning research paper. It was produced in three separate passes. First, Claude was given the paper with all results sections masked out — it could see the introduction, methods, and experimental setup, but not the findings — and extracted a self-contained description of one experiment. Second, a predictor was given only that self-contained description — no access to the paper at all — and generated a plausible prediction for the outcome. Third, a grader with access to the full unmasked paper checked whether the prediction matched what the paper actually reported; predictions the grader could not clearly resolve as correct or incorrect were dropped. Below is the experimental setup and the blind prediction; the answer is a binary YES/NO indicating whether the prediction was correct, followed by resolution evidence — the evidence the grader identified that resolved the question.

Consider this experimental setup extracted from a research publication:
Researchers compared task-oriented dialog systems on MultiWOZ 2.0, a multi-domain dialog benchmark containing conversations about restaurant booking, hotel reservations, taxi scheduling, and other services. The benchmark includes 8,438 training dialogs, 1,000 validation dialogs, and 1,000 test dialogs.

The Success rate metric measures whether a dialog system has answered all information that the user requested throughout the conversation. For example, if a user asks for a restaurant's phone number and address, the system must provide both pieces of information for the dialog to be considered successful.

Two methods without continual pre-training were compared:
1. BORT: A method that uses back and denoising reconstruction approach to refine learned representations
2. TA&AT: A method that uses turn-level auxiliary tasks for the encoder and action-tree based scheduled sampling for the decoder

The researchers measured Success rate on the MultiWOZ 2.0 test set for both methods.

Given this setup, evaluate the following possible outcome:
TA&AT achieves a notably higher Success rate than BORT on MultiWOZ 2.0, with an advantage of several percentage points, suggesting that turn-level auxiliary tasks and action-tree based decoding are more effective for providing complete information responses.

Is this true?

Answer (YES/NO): NO